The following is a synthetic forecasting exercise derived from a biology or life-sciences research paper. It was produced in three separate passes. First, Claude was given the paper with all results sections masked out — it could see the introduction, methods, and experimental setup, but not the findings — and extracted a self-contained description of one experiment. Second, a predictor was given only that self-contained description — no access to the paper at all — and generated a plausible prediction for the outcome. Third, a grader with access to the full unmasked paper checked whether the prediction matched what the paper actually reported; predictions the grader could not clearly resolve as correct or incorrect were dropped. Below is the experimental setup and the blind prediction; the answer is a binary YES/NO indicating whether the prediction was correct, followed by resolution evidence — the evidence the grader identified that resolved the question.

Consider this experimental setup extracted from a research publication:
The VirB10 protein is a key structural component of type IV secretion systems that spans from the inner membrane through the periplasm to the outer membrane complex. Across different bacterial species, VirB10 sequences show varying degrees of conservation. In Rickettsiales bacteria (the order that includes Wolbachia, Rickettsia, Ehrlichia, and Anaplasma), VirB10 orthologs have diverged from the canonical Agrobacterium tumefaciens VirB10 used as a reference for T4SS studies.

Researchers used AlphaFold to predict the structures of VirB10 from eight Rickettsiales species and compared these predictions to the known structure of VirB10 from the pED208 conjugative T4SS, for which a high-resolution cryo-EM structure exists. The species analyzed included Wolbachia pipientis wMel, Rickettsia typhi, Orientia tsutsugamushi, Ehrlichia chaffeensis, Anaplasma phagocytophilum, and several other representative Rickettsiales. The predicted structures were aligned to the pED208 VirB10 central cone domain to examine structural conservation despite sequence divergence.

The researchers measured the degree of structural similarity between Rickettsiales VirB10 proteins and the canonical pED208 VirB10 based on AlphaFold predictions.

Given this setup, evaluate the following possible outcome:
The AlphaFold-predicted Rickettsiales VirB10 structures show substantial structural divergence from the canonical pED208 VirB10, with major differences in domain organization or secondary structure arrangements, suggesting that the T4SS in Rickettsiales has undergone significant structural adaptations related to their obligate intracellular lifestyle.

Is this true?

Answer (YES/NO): NO